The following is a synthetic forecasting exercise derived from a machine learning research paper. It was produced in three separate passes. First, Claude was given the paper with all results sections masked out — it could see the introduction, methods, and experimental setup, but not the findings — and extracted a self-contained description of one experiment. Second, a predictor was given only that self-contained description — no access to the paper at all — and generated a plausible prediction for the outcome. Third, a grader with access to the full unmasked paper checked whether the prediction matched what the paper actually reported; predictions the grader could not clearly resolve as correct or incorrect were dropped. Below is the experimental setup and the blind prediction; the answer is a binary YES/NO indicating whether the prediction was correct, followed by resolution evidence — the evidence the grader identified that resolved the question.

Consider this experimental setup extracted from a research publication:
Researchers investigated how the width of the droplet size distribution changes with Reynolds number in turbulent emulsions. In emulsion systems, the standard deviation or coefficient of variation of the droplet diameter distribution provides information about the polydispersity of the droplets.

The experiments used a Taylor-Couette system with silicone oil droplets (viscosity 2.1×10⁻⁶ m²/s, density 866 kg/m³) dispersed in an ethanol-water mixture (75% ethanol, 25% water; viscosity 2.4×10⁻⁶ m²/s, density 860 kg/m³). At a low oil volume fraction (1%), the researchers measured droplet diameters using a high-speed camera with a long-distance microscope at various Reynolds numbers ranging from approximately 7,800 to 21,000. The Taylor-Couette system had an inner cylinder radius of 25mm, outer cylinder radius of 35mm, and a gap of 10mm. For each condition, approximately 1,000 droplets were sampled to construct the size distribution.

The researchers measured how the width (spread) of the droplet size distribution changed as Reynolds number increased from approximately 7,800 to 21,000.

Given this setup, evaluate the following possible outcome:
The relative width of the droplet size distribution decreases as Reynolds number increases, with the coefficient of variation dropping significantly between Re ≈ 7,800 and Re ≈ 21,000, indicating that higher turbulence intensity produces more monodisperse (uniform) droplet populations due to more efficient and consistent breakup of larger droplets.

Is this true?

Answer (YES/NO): YES